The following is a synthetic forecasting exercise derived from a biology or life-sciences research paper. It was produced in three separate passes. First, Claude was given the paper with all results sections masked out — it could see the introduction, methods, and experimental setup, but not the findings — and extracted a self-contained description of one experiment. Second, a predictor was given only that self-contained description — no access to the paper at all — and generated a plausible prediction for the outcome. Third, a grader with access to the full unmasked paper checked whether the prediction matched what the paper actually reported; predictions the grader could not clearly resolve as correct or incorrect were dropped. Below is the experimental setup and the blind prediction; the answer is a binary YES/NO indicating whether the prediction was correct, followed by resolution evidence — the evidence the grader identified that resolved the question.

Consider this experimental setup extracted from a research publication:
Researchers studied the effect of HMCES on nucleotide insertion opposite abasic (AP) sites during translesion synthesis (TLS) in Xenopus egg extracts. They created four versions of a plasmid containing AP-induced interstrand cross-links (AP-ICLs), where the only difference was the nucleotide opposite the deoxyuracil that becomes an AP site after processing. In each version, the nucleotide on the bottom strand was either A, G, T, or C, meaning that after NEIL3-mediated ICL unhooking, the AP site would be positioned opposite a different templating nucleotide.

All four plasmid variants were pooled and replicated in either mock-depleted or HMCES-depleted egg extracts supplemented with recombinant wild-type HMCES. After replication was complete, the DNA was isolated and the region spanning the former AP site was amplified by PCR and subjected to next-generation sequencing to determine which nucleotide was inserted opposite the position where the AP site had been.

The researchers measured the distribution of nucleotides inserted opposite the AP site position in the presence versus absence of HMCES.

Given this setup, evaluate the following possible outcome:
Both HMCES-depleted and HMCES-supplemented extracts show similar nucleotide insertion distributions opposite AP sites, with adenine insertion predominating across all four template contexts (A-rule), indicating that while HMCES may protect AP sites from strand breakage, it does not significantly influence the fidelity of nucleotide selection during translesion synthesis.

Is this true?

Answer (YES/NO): NO